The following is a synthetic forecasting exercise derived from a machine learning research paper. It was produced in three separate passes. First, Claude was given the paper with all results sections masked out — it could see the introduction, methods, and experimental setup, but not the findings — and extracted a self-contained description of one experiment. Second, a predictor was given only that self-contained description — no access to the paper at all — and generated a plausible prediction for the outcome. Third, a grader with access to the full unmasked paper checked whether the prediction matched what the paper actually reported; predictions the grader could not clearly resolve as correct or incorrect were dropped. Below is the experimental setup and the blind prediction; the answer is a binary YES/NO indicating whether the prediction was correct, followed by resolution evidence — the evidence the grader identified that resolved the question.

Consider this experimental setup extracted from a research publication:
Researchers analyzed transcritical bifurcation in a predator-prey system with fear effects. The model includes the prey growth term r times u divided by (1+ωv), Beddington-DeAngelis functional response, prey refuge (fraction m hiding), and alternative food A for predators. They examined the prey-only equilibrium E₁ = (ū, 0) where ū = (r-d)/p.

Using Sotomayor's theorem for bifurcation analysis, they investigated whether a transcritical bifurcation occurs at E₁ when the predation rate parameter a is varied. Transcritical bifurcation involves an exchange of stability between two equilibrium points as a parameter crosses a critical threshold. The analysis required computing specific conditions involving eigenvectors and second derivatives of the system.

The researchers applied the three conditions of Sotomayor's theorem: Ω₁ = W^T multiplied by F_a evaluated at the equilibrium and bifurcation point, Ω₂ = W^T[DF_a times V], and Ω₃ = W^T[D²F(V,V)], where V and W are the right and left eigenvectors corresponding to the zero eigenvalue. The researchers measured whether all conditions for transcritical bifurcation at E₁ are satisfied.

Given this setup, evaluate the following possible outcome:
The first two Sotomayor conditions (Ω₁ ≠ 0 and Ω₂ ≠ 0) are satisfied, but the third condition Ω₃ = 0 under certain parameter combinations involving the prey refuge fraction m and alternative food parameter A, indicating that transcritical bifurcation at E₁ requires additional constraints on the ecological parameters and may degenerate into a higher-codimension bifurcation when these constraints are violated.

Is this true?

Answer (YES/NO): NO